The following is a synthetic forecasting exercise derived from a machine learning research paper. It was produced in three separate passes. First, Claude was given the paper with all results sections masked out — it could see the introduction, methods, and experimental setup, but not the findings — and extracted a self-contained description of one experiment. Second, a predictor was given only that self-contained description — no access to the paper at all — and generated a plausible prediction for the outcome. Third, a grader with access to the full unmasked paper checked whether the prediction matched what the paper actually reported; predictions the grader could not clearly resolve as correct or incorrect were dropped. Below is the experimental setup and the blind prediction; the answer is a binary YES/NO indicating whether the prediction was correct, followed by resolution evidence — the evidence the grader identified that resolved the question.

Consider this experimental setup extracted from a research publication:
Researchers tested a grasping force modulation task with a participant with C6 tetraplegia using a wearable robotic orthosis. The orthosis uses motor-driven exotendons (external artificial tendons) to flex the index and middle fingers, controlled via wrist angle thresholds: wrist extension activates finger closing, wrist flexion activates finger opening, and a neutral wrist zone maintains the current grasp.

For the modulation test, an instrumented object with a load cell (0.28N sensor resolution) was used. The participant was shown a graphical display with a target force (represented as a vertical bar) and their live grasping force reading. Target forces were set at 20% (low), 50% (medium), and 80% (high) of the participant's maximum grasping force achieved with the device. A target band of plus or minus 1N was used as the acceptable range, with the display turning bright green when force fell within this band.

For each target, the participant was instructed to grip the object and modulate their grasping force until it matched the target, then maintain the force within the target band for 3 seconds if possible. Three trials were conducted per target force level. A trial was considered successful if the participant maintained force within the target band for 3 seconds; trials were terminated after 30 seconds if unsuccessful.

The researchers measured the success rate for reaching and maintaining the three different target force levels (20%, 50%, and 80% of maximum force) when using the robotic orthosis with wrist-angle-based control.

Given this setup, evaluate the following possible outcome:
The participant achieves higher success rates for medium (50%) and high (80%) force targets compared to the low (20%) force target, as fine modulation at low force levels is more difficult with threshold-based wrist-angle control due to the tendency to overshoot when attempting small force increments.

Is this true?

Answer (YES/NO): YES